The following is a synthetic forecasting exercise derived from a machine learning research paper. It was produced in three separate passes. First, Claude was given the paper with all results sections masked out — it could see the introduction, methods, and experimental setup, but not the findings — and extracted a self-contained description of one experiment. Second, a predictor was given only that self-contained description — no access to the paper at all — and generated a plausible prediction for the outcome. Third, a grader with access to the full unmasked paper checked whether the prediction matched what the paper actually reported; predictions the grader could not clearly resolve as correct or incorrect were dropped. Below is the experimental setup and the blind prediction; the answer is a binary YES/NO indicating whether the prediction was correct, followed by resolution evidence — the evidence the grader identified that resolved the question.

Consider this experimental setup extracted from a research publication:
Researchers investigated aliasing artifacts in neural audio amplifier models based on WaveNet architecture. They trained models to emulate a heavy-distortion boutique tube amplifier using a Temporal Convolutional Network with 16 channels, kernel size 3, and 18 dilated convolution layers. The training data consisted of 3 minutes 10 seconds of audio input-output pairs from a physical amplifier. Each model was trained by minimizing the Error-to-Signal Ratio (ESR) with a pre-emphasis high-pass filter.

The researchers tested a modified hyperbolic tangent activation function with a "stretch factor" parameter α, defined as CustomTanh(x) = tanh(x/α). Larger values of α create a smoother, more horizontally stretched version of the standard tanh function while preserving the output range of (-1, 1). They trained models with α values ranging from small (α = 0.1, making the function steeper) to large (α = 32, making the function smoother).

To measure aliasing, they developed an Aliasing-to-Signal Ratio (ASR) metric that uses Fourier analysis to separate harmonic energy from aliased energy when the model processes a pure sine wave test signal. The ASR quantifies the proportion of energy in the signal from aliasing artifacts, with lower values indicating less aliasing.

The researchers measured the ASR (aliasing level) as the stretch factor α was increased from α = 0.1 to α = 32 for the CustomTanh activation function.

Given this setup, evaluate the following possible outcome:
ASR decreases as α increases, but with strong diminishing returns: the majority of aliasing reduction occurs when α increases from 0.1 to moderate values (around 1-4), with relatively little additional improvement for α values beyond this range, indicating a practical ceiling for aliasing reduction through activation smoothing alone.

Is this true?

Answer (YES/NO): NO